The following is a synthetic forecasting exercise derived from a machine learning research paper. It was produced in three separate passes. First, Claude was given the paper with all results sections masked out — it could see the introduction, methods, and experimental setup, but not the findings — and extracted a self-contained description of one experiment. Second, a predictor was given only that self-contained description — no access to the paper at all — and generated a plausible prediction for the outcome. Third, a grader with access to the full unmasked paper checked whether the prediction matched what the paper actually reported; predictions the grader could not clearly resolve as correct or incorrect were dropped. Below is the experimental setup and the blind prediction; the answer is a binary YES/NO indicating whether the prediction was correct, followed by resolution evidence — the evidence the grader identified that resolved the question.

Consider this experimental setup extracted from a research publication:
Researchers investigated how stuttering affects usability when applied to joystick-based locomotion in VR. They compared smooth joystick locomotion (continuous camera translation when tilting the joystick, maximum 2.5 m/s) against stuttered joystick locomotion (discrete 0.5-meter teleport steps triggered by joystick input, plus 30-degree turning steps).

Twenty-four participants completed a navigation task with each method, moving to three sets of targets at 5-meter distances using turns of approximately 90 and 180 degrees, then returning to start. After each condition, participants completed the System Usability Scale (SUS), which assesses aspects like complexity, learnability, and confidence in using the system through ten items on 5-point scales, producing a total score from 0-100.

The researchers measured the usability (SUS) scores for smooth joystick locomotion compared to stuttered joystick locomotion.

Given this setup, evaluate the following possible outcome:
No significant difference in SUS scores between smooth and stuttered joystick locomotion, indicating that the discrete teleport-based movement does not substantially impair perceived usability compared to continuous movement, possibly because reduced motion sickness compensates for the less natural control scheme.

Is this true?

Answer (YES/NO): YES